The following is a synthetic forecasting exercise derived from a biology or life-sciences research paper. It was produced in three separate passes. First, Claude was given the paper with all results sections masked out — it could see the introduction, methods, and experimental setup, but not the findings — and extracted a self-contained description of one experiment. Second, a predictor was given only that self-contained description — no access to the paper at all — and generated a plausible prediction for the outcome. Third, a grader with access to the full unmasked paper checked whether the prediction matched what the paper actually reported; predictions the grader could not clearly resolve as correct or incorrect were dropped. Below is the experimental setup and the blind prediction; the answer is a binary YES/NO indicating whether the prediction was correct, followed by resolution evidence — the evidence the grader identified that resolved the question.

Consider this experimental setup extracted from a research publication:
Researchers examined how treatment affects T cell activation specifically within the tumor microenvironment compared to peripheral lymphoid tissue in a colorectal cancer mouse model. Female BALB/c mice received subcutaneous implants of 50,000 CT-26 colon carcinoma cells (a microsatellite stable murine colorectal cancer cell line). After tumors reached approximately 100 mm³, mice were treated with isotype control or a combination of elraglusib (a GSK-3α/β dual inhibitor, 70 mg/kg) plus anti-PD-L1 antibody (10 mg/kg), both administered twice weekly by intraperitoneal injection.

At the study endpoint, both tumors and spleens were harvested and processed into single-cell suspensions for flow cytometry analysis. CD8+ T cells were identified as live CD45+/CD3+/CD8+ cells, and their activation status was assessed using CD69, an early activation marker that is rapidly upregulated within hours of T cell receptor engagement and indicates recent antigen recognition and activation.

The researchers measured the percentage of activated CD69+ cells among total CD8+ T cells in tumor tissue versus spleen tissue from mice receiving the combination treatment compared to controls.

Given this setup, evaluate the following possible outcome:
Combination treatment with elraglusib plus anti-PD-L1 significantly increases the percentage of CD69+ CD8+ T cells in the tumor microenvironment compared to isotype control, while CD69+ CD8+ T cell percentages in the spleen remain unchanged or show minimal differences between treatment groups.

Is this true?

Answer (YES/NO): NO